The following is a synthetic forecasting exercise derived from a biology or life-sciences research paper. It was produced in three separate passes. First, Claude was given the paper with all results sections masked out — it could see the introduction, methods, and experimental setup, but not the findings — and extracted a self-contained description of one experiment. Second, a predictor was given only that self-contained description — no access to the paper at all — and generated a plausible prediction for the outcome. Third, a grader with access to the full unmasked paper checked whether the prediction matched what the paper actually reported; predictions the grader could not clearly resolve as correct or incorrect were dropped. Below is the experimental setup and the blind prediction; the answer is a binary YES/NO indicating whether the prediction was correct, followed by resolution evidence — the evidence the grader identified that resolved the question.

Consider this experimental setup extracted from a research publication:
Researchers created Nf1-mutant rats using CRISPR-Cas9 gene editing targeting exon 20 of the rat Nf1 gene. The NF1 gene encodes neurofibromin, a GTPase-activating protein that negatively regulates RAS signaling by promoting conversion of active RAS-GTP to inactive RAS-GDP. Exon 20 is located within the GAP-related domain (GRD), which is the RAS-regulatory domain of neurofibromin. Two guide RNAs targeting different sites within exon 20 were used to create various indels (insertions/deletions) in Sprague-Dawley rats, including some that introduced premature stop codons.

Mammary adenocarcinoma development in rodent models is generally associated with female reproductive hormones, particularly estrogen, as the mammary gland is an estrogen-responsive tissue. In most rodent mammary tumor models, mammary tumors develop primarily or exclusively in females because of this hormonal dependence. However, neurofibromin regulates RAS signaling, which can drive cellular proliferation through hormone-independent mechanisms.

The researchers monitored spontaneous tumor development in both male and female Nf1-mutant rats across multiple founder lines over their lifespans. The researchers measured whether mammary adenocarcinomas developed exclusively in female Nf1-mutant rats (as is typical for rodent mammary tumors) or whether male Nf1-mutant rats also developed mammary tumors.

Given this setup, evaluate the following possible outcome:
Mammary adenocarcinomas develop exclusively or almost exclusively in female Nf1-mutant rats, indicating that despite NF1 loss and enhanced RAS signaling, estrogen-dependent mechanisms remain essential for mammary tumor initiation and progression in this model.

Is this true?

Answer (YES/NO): NO